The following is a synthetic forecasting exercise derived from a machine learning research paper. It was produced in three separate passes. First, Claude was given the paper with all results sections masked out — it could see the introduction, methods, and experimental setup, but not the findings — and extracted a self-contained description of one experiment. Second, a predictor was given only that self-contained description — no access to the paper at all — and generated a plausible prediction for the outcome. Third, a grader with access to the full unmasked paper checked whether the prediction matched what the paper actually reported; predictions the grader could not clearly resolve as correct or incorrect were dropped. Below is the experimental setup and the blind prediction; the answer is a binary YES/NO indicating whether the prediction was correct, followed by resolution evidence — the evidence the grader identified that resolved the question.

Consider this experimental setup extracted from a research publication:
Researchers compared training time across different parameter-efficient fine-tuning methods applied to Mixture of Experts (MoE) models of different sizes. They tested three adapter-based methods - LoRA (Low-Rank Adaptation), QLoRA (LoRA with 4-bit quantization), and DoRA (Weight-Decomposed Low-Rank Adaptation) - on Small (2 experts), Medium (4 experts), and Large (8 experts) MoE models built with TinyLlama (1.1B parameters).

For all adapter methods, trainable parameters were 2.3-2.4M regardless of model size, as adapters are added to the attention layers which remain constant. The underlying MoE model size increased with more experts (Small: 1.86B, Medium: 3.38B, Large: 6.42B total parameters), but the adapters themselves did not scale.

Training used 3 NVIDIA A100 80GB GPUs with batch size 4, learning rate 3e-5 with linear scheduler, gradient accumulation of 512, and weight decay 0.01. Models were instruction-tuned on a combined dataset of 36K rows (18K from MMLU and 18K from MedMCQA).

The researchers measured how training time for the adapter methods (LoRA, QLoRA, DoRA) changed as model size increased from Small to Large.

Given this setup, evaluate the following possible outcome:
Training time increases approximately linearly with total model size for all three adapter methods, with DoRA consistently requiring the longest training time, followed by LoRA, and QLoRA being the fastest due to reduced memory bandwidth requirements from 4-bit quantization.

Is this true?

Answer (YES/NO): NO